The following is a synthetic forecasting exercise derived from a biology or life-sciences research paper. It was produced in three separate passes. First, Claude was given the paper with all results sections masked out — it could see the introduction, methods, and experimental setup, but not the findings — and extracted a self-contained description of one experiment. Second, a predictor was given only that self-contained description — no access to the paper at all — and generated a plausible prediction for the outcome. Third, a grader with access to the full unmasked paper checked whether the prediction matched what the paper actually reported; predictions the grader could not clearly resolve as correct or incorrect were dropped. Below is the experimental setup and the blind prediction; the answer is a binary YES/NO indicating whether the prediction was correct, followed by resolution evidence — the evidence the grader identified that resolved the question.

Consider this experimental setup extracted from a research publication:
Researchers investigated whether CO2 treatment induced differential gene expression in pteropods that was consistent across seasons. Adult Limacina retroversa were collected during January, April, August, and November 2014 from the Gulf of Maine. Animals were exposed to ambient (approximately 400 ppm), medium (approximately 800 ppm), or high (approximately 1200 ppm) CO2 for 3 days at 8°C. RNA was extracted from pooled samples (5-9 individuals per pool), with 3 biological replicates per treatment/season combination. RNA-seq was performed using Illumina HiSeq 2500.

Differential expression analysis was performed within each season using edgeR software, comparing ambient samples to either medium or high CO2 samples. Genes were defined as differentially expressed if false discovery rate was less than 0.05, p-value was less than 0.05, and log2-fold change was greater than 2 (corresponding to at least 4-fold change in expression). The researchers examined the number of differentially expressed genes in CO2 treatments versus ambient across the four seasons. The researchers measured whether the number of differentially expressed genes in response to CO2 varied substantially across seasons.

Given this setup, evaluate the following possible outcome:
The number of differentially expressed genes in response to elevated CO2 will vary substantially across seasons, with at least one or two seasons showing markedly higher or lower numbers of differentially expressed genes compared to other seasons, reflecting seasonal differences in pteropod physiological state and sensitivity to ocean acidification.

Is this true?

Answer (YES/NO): YES